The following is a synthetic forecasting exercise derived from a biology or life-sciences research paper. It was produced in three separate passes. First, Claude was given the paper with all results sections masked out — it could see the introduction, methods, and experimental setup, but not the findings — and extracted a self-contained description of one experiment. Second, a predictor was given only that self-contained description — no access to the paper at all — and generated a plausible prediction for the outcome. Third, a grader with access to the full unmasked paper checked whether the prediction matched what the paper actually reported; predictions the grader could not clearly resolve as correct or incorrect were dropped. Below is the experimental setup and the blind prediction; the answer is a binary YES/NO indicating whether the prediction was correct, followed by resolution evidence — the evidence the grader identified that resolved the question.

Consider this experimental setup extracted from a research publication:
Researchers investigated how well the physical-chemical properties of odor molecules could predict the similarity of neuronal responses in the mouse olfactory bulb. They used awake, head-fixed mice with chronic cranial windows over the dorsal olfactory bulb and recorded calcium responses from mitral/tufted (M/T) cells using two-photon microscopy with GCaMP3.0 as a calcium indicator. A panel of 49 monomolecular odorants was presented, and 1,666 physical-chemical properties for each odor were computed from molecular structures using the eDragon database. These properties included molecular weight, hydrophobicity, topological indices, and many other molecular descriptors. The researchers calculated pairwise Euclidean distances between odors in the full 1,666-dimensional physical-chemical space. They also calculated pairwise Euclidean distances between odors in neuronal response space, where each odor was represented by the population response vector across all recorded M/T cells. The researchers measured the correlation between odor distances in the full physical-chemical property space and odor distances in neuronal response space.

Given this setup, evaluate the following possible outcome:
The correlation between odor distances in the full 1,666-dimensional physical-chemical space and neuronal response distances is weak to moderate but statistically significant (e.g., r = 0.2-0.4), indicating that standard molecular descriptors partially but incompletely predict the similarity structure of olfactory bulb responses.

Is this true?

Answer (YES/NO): NO